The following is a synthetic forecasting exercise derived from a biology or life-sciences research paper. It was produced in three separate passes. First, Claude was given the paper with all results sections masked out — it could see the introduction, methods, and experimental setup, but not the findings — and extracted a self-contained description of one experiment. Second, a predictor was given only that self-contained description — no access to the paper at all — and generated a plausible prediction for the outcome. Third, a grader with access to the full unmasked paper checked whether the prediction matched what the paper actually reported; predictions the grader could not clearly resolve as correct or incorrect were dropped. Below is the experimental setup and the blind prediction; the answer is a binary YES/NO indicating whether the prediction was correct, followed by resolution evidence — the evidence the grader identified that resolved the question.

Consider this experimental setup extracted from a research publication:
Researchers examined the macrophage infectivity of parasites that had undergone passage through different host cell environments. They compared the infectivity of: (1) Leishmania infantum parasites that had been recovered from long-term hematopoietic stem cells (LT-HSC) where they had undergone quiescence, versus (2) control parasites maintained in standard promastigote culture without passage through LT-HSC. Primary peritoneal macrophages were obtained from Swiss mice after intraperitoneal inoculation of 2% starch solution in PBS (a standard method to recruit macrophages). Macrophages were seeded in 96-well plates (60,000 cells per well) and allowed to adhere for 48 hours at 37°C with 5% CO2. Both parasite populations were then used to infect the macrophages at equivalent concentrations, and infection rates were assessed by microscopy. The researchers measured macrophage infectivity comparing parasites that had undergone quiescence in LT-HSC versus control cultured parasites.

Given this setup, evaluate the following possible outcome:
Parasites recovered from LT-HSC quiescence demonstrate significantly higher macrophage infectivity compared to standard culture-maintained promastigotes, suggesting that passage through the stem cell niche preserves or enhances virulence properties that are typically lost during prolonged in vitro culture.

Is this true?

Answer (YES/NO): YES